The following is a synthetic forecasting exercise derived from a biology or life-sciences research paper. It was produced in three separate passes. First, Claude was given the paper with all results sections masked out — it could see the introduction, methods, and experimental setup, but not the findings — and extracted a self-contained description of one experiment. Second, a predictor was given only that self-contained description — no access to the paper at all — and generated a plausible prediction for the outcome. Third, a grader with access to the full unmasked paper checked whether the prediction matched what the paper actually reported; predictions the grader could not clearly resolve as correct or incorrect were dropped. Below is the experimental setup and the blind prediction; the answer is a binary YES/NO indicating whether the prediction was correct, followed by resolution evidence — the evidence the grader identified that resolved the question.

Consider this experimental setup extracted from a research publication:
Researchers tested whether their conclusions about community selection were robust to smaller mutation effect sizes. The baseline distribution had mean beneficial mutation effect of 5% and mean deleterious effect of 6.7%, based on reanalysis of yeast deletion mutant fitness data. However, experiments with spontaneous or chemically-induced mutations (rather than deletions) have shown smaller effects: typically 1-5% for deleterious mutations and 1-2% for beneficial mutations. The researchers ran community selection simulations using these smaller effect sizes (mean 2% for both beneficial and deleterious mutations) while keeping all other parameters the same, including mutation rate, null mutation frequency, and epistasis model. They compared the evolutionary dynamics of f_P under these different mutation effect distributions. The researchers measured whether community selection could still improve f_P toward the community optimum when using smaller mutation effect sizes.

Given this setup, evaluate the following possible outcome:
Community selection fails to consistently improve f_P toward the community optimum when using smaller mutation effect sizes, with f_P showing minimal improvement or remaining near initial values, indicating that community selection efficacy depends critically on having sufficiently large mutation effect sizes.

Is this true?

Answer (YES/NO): NO